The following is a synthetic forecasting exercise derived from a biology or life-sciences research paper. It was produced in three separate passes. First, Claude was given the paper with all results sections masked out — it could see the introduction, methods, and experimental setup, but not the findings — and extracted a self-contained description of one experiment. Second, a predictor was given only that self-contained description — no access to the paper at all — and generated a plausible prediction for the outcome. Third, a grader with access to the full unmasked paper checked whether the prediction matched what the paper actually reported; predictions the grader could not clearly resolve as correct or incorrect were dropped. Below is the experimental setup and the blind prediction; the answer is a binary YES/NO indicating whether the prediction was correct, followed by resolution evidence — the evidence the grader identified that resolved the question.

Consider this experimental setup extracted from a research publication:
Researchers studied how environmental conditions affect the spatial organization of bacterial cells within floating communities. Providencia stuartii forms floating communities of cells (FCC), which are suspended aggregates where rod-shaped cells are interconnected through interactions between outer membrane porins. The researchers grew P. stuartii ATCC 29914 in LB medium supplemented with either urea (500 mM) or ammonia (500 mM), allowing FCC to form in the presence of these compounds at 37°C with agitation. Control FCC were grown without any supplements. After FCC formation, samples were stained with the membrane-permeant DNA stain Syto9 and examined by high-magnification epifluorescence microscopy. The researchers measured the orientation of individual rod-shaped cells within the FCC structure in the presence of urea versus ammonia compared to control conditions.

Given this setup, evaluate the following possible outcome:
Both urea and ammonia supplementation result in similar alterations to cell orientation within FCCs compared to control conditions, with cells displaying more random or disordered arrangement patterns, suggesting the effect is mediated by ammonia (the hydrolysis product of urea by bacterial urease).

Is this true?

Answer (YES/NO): NO